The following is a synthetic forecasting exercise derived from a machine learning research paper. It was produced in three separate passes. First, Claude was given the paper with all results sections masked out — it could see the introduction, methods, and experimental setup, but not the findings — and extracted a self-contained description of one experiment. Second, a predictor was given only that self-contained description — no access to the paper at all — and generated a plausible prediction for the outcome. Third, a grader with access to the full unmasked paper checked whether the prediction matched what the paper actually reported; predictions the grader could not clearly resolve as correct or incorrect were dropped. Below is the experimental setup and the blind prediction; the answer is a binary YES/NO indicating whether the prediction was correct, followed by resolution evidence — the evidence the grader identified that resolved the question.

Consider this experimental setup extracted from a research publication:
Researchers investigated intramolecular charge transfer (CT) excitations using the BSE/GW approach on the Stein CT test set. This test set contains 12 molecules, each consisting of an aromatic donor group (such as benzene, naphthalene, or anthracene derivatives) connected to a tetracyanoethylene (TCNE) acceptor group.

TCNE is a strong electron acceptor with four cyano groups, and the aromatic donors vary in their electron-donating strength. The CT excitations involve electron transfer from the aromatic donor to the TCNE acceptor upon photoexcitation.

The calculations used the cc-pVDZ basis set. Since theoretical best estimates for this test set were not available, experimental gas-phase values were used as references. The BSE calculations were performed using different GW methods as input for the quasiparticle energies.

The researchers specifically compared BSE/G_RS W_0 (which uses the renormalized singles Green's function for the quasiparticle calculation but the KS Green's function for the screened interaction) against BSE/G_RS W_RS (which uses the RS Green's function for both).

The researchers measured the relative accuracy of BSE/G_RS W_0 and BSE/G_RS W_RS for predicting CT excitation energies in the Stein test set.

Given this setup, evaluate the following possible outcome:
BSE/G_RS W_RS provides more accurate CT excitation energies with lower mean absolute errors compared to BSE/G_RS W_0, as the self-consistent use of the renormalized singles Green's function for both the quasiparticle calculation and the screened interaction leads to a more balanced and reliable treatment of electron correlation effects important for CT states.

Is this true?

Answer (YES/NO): YES